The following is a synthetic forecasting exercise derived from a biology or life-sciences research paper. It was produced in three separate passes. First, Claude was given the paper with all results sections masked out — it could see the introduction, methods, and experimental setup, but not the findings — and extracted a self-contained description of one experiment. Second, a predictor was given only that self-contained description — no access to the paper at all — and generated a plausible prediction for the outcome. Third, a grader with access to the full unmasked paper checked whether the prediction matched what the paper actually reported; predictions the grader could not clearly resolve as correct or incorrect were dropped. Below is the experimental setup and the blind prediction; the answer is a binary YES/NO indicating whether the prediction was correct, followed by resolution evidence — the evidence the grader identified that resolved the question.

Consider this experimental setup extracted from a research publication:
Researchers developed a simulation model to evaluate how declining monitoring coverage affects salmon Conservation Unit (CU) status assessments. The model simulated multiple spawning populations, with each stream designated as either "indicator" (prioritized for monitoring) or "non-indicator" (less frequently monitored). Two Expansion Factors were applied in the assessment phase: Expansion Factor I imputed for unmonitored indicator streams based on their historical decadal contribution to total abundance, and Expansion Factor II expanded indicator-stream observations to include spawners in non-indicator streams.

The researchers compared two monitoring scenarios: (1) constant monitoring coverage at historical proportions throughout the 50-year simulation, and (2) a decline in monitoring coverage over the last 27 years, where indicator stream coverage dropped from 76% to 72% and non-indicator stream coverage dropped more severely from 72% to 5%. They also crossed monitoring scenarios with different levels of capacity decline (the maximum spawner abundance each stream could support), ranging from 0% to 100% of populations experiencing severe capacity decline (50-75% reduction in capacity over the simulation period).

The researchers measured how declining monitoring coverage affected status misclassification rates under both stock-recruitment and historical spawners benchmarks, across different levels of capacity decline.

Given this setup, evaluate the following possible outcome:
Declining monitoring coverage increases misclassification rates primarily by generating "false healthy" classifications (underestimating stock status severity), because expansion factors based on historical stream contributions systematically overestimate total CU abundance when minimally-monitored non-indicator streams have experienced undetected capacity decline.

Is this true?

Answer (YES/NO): NO